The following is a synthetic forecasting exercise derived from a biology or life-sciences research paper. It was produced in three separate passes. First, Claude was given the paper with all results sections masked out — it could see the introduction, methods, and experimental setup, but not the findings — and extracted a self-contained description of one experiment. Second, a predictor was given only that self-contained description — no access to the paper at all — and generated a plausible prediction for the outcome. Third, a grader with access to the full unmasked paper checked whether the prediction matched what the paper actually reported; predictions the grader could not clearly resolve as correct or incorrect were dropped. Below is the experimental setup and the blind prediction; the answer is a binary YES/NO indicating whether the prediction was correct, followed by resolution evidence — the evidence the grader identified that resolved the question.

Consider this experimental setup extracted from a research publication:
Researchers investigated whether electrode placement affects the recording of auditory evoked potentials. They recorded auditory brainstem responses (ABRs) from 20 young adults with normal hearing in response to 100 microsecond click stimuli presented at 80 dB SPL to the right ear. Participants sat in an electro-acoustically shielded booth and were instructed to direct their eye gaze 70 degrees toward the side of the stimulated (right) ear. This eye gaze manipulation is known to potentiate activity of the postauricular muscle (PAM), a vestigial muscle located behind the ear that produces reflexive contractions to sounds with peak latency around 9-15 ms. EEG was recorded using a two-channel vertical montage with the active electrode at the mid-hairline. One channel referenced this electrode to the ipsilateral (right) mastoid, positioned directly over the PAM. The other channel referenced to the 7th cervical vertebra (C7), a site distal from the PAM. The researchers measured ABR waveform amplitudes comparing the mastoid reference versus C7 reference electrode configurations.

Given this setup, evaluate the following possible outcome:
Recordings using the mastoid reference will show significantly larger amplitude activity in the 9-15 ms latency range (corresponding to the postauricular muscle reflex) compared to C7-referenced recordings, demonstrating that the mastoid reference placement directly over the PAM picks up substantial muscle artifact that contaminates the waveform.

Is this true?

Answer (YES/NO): YES